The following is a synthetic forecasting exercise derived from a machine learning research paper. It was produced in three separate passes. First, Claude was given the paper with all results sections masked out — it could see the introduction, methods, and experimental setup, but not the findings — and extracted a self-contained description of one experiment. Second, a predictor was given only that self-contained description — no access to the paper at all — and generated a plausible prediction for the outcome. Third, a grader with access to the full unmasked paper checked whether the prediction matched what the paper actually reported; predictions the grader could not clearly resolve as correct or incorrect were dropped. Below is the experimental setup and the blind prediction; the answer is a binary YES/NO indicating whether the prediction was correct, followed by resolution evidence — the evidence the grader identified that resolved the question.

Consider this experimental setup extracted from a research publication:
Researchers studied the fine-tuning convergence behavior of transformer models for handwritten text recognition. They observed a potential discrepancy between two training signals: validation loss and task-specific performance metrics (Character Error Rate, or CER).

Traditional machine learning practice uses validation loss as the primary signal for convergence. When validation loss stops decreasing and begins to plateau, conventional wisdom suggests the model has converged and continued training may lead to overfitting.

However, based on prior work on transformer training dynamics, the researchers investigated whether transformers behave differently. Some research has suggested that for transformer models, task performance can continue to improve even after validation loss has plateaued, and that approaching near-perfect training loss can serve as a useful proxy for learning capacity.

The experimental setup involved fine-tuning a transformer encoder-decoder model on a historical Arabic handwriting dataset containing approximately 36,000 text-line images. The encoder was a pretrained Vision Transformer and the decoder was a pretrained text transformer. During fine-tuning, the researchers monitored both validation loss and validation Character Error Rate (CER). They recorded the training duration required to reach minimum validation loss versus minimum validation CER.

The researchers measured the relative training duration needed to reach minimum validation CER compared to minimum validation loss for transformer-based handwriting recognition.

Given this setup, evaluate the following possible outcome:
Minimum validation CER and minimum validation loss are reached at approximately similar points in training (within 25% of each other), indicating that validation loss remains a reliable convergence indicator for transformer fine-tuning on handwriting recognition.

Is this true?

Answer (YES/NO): NO